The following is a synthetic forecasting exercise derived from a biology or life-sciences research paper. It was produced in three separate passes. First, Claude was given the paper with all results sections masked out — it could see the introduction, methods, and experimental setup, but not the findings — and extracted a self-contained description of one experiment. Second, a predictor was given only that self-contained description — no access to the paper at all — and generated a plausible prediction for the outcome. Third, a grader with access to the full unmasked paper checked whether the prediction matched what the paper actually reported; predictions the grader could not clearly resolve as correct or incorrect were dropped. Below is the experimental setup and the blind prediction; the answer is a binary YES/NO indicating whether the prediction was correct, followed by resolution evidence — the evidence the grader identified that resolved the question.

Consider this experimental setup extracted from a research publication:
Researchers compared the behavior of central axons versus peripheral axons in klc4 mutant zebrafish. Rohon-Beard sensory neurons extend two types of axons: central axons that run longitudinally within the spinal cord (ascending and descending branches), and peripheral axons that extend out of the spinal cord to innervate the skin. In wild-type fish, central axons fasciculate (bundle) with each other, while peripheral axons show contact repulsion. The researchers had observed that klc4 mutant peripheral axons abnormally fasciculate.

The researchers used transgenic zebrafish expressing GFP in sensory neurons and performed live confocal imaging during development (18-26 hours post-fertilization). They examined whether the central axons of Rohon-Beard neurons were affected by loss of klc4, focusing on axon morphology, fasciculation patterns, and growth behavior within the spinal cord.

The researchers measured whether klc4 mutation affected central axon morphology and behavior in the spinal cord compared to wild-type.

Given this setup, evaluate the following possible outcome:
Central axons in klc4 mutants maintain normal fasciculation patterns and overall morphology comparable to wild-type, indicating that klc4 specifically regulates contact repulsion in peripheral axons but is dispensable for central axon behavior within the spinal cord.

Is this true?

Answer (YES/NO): NO